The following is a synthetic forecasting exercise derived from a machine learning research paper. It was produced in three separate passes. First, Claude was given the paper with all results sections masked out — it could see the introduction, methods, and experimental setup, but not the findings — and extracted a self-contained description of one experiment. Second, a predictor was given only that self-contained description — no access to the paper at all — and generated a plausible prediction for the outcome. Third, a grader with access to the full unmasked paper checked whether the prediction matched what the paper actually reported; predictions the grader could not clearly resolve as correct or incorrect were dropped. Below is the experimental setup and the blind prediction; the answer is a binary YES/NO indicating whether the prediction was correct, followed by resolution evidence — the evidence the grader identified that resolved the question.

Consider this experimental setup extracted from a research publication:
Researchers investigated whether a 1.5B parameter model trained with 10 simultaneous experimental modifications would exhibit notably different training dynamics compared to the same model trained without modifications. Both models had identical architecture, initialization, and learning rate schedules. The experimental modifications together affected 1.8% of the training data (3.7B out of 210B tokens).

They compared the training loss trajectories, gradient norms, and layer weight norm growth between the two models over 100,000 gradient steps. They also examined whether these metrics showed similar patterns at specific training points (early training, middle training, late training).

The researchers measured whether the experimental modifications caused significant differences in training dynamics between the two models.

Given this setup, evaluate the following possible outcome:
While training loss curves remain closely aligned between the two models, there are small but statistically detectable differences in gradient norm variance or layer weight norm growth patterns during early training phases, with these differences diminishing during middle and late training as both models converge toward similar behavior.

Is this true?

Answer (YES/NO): NO